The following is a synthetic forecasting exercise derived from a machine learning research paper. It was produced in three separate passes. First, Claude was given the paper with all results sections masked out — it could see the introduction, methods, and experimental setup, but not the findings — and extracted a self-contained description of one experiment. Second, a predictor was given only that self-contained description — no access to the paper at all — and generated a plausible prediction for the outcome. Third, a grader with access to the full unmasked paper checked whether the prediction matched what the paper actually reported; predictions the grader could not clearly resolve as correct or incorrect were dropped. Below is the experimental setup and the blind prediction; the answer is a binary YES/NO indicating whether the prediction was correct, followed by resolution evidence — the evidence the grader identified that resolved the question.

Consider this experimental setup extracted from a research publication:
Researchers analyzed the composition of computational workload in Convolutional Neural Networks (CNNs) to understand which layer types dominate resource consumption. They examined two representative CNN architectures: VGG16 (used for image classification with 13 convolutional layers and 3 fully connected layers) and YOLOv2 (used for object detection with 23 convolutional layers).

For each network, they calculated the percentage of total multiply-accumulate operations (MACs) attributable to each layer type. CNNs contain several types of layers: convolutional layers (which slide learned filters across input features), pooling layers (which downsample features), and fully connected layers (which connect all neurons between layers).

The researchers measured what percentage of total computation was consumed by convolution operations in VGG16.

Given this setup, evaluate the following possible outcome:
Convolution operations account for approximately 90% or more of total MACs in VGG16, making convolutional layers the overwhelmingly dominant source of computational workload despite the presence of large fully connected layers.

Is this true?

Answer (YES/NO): YES